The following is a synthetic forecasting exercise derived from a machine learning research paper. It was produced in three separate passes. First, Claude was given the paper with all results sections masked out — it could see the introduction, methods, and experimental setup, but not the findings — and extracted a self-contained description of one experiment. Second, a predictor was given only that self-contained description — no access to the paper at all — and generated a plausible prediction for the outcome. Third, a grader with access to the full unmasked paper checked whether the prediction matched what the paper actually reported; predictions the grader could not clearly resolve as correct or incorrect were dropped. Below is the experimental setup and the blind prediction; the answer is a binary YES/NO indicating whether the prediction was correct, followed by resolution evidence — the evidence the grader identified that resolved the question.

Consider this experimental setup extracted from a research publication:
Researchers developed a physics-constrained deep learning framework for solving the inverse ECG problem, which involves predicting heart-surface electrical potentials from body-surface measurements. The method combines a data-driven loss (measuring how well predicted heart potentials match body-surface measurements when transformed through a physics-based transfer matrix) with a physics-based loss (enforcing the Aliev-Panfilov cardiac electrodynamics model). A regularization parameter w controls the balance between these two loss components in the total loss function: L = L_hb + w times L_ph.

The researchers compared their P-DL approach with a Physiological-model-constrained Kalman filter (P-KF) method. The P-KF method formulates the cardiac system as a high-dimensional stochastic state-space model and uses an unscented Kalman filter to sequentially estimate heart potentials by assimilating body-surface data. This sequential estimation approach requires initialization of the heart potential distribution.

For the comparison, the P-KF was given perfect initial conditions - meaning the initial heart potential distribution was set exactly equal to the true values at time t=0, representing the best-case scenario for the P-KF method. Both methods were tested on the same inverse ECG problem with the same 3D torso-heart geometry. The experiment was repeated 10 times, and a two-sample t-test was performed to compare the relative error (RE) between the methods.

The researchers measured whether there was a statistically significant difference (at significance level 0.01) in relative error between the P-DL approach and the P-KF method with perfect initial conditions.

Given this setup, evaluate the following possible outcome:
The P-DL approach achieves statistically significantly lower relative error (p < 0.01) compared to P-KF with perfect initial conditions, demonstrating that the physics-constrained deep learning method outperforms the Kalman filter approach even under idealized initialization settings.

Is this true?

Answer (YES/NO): NO